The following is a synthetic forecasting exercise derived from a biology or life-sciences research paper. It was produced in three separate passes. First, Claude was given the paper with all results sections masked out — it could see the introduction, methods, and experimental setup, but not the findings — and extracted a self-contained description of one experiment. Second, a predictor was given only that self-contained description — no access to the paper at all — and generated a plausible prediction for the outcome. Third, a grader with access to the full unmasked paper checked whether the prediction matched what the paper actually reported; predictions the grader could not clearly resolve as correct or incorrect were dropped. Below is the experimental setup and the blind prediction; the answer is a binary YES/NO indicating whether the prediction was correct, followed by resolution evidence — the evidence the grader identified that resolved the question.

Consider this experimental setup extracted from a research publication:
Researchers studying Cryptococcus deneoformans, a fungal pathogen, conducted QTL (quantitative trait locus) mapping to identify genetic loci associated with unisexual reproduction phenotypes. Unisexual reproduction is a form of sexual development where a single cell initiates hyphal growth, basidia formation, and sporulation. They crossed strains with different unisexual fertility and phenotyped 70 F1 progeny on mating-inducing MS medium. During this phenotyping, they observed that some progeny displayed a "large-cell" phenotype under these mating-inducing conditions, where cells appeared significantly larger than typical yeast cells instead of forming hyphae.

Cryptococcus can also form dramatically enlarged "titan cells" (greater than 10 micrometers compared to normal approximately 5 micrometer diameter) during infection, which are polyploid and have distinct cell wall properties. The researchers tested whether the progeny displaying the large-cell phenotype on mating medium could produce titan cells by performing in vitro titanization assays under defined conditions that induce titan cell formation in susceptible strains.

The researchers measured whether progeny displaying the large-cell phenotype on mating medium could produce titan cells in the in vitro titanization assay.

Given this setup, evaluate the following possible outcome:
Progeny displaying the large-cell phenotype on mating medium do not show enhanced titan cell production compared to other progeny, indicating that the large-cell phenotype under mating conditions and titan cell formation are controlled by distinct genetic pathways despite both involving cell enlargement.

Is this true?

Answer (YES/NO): NO